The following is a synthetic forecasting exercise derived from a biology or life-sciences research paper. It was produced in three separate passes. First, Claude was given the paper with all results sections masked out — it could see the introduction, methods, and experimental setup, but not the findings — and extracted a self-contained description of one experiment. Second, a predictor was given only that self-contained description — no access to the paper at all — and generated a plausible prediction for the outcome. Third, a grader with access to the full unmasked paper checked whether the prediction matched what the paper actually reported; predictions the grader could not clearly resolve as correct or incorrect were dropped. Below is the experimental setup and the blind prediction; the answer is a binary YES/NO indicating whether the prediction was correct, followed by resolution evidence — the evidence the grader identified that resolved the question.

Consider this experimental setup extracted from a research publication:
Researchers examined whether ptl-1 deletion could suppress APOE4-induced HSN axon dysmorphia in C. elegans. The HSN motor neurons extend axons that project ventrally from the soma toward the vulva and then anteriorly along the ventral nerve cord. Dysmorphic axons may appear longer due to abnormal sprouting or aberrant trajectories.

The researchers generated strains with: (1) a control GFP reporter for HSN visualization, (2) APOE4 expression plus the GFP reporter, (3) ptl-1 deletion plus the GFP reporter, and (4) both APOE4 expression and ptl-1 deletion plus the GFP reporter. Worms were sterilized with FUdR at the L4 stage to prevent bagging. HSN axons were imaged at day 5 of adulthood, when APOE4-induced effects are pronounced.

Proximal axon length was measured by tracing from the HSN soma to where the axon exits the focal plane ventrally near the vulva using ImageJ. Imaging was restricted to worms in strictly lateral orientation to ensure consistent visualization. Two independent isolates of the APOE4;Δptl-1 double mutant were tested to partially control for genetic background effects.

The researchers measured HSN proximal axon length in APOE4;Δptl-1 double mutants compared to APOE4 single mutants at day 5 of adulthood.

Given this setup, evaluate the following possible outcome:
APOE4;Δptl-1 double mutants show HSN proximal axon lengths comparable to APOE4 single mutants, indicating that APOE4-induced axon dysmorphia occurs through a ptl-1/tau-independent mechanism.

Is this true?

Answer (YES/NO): NO